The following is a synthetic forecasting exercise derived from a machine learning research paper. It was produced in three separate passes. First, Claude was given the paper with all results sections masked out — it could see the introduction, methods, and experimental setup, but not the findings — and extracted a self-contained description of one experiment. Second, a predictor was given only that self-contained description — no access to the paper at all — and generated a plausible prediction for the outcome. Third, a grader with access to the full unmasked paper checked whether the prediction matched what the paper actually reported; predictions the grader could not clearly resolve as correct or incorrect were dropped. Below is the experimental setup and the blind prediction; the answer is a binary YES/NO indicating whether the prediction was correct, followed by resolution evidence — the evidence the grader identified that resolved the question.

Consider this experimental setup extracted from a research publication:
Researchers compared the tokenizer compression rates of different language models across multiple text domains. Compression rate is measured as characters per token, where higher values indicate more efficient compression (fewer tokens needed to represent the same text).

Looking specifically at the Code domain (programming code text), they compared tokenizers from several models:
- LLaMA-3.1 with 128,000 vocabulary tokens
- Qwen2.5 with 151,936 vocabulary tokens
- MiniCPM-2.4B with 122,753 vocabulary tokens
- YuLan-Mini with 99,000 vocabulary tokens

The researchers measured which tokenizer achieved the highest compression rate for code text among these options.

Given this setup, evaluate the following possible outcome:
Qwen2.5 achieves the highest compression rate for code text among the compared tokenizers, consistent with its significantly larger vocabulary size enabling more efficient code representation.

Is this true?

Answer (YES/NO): NO